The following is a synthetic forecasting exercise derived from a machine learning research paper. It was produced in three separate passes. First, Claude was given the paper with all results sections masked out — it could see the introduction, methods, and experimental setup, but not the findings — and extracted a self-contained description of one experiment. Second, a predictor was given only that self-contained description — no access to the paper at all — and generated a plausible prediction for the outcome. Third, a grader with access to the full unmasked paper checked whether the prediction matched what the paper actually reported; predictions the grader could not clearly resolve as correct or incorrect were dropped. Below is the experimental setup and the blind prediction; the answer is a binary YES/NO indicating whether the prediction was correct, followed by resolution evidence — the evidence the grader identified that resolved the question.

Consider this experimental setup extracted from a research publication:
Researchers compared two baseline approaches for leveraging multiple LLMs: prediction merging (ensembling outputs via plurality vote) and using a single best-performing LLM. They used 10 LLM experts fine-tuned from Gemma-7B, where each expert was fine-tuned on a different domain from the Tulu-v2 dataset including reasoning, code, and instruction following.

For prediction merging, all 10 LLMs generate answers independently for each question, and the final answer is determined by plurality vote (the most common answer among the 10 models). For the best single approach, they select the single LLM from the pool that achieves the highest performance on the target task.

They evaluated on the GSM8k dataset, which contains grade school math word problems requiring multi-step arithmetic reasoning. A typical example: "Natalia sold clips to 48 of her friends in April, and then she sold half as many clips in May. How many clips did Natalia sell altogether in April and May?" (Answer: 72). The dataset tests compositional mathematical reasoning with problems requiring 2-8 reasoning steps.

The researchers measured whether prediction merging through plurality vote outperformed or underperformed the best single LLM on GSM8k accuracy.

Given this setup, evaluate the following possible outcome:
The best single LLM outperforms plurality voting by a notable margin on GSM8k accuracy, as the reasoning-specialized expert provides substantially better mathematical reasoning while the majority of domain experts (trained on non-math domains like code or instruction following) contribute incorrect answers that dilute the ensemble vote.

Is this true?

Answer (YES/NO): YES